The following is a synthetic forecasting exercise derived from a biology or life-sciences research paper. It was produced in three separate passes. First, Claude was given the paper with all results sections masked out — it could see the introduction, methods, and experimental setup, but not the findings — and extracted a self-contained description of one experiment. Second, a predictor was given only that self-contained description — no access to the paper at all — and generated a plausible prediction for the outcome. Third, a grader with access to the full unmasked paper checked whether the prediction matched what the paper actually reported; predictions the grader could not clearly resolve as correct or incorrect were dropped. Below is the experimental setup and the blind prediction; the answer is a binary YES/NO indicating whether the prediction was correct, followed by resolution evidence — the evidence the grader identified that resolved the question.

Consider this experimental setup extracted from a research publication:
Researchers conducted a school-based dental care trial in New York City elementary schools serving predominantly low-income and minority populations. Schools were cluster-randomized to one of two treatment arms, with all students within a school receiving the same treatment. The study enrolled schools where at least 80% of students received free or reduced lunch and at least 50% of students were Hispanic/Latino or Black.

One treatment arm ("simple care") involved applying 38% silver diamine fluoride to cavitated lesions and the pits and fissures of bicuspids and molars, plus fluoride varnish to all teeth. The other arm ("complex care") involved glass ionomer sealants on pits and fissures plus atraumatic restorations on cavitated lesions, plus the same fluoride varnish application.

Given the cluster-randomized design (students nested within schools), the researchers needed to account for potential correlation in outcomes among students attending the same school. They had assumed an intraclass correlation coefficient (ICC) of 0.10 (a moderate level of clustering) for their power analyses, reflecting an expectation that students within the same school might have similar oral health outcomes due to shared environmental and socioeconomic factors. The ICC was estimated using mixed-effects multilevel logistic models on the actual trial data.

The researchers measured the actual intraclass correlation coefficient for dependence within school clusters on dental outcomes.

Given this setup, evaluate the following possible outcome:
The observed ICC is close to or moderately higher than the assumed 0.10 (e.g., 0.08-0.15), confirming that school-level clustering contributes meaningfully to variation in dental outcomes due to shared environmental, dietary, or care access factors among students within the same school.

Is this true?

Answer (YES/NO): NO